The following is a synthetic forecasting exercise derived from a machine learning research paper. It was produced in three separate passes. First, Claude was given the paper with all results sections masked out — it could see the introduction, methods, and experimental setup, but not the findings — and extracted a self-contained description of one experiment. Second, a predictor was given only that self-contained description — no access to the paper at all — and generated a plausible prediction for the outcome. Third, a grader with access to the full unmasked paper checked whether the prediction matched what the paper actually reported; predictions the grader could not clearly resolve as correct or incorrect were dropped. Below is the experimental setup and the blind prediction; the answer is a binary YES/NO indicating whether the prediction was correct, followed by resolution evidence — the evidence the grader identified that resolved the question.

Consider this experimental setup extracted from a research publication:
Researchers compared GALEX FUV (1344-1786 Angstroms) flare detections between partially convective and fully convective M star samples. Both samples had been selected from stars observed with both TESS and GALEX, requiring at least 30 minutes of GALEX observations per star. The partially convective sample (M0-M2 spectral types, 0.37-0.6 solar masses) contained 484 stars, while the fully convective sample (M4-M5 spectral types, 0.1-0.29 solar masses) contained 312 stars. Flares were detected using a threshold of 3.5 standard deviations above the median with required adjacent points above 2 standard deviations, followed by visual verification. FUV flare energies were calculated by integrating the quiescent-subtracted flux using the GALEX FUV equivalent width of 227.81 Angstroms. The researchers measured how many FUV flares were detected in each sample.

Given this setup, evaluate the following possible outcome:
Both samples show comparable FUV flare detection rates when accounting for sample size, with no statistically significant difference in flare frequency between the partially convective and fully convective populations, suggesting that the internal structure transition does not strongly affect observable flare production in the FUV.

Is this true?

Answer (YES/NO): NO